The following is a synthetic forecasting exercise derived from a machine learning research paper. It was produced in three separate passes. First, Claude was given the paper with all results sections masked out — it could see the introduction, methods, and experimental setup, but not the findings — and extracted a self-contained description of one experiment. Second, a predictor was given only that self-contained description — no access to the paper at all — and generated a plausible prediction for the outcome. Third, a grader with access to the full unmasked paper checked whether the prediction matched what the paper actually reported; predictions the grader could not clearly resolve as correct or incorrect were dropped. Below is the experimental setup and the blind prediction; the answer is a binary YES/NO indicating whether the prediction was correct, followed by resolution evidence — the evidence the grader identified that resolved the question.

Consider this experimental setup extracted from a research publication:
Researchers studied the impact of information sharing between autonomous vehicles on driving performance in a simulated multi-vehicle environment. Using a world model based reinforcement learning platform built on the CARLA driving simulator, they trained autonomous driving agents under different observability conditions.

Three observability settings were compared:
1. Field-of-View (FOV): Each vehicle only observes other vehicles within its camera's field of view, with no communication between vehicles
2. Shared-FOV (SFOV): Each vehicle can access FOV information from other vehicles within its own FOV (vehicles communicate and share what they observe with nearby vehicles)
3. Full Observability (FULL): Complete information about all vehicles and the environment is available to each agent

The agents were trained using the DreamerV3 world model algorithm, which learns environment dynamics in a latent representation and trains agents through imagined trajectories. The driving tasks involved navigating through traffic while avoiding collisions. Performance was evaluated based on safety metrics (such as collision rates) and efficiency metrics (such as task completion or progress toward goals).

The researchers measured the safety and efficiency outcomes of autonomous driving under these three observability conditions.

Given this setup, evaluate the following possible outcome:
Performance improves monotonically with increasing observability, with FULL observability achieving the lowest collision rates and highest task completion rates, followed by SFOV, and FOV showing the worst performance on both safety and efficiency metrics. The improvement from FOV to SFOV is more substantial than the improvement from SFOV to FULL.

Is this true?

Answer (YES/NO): NO